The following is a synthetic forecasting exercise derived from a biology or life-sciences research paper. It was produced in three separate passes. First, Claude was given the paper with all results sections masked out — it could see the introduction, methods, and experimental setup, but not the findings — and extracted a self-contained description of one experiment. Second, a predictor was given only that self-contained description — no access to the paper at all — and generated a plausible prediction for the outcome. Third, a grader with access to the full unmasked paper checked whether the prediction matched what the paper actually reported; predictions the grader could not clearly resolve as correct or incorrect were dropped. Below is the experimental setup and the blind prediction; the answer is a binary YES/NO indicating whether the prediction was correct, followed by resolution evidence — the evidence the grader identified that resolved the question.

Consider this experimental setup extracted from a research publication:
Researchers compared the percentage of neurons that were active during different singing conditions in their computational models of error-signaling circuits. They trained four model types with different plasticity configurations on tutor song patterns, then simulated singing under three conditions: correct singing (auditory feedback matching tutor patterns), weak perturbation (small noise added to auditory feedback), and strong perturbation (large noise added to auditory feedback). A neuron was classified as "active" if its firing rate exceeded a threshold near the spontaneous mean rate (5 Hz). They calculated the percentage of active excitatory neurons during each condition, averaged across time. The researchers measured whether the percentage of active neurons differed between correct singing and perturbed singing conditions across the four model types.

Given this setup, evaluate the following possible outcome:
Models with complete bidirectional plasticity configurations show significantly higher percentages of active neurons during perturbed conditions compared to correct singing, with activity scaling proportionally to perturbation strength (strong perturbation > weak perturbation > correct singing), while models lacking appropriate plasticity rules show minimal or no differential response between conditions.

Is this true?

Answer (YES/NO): NO